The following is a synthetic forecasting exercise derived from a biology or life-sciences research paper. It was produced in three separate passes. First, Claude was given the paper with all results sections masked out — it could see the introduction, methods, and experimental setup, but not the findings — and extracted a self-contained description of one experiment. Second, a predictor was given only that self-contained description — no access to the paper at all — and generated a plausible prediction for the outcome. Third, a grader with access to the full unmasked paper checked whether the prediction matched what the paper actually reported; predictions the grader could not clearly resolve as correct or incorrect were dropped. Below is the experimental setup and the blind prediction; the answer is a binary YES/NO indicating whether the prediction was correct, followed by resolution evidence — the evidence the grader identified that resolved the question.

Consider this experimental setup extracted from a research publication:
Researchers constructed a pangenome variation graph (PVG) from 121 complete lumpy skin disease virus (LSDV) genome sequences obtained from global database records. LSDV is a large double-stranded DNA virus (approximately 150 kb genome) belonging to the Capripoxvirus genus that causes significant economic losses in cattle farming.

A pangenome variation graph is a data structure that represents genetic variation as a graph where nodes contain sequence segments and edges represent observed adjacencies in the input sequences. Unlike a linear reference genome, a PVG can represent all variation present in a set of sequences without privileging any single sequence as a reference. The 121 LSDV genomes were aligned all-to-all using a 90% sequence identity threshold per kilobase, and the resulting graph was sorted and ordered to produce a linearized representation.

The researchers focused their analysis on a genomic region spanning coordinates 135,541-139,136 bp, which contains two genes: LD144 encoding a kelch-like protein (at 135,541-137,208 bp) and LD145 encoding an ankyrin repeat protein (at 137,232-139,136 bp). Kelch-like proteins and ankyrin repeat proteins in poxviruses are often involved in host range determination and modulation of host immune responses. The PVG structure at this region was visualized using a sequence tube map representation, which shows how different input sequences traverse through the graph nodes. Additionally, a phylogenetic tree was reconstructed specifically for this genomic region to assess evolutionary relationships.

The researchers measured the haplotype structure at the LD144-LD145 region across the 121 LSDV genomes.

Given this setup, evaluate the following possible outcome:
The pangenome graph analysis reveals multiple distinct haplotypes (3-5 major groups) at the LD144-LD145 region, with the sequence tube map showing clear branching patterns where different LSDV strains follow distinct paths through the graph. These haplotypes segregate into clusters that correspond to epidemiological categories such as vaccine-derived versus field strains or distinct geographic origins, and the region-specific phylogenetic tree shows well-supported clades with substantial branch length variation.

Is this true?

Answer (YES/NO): NO